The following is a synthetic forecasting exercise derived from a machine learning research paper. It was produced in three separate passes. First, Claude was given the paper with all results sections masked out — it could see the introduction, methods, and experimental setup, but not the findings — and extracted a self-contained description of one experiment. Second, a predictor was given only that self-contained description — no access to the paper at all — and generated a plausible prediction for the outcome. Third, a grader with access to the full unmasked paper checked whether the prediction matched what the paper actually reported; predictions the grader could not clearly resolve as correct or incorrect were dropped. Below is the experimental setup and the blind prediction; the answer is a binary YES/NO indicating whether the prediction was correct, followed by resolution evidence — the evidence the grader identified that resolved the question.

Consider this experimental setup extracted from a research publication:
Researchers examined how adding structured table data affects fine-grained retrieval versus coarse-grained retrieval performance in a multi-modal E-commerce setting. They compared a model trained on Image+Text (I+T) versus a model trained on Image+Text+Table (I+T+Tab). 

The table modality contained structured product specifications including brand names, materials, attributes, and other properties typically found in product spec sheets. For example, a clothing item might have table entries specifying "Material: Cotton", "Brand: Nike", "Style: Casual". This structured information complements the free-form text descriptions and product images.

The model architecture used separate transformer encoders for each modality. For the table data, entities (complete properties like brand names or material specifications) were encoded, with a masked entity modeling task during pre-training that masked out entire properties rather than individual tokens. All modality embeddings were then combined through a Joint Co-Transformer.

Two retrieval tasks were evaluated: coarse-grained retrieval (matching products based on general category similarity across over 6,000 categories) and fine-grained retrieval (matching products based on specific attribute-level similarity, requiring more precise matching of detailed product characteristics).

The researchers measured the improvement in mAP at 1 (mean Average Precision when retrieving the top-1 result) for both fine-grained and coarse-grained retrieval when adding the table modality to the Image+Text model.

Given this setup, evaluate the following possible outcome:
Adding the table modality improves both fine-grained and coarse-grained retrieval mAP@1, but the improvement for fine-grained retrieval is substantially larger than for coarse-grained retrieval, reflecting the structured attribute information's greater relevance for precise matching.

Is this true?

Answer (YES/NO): YES